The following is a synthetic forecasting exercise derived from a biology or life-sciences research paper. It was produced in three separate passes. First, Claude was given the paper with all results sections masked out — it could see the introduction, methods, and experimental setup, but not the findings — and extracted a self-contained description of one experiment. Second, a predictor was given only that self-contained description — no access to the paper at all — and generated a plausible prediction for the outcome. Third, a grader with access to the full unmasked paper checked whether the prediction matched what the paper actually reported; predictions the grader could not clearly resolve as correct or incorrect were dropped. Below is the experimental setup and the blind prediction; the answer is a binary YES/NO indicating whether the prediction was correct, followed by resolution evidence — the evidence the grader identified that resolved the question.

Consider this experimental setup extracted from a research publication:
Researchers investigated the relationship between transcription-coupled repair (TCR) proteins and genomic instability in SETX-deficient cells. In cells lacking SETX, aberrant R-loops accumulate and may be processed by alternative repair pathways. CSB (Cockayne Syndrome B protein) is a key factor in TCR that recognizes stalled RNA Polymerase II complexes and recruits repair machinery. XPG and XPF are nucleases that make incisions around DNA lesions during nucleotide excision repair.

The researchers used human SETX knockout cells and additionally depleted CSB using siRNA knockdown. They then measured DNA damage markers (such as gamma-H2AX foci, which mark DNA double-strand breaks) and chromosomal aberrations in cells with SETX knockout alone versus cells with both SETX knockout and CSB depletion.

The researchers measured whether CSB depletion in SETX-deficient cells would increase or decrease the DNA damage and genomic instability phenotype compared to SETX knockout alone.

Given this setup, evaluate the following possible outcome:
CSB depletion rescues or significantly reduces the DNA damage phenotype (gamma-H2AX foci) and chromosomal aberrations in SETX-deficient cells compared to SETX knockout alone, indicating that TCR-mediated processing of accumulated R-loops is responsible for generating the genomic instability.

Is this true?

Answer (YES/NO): NO